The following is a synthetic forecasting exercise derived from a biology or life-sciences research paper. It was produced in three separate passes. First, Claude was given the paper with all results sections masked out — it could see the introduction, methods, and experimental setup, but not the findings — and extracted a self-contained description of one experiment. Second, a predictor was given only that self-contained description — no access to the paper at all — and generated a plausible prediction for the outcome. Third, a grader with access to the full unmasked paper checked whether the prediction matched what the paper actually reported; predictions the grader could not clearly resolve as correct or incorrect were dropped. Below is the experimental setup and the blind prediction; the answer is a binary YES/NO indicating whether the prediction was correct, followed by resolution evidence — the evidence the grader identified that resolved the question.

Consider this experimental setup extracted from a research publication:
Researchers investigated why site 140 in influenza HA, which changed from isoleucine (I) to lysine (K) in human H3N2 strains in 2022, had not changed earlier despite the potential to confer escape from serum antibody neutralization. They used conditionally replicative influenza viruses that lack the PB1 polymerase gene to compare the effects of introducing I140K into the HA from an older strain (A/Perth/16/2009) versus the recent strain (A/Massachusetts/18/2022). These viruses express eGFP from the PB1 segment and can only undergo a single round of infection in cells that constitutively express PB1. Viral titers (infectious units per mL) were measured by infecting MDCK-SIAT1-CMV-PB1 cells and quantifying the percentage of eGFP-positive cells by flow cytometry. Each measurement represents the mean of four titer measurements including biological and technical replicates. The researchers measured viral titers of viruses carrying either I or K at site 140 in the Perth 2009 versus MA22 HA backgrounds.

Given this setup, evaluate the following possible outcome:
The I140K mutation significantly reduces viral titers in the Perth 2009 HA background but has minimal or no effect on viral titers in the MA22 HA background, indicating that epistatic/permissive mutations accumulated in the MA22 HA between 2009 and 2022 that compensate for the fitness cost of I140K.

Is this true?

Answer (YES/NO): YES